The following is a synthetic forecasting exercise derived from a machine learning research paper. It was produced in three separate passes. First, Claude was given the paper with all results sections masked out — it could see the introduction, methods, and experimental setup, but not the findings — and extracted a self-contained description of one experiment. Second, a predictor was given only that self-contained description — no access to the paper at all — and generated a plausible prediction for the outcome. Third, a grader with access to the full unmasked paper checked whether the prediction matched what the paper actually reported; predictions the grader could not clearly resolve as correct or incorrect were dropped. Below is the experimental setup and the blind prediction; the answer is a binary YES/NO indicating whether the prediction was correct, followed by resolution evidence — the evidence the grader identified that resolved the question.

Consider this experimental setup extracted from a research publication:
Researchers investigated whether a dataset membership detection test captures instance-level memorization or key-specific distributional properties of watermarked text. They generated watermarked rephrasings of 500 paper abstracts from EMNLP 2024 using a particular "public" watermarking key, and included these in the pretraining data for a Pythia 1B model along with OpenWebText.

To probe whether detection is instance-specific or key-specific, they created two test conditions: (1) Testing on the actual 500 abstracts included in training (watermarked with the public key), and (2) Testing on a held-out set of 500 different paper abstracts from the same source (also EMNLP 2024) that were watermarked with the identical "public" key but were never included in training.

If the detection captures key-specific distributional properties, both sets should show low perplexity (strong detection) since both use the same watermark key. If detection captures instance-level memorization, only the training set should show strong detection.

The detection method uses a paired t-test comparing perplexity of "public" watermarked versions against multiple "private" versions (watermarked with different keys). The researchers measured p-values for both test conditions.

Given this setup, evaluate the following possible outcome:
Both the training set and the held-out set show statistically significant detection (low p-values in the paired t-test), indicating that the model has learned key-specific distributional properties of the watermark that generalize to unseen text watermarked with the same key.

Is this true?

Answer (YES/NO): NO